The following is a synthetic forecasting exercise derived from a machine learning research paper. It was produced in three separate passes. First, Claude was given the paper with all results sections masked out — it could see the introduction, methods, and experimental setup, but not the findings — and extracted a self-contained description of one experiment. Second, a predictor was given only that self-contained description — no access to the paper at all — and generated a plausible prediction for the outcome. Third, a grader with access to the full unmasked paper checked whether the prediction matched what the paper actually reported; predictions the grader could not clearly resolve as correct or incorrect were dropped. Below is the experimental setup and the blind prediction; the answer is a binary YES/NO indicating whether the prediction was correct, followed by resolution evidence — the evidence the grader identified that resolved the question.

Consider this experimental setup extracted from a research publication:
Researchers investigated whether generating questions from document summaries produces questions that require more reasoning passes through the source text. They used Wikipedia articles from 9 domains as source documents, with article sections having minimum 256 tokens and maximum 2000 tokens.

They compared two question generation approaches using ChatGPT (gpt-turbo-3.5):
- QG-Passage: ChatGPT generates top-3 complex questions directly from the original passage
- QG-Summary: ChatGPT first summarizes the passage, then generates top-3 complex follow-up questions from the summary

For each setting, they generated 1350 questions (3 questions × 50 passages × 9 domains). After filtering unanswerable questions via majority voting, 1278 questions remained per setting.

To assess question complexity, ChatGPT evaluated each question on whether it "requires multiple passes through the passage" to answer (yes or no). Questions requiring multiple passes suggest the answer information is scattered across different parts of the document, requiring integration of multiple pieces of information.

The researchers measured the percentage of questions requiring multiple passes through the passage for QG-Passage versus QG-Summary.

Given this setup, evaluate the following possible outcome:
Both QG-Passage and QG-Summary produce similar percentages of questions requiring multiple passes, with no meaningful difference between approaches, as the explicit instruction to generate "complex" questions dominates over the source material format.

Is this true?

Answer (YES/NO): NO